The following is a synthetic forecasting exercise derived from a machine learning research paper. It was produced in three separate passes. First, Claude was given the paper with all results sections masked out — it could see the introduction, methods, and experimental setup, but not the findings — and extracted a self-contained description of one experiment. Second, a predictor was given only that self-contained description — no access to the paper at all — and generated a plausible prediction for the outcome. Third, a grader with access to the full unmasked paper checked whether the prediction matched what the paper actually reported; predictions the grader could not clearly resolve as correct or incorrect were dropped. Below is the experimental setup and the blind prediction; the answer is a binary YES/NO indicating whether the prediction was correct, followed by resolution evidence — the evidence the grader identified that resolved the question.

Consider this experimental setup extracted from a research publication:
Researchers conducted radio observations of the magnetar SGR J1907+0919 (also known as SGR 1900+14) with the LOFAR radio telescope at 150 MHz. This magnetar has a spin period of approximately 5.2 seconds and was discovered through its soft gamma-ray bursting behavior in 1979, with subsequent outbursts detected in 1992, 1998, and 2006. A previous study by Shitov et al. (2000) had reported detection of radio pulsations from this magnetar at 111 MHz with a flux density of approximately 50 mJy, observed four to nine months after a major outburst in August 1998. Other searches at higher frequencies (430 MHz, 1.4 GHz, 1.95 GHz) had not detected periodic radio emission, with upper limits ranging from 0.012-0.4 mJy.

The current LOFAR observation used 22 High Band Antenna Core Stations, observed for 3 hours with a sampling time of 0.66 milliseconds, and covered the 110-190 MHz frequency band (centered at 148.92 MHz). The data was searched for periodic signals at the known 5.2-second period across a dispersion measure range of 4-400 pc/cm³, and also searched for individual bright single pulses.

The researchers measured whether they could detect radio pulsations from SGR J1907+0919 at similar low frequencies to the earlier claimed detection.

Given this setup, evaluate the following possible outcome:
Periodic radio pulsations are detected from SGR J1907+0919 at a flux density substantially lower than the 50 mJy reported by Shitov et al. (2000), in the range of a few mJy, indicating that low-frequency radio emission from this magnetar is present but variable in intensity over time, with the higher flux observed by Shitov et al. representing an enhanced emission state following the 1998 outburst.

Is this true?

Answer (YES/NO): NO